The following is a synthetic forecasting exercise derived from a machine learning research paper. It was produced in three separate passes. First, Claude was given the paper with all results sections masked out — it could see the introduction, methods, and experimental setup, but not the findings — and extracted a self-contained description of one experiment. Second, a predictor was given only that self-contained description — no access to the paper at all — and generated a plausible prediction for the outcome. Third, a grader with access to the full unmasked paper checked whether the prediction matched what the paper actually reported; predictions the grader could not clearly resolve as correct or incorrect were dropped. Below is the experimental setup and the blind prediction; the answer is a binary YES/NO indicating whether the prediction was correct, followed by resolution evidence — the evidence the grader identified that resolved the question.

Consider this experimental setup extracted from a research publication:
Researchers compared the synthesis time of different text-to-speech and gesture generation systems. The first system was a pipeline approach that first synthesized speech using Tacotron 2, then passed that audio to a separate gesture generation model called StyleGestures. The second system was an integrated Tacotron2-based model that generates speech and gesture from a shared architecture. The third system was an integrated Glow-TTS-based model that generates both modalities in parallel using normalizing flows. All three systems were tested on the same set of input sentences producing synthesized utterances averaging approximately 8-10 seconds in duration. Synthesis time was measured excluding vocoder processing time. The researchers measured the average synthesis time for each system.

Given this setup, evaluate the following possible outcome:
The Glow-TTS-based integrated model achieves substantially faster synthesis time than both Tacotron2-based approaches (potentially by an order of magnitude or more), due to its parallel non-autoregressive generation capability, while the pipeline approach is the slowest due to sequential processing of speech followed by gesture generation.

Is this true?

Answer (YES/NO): NO